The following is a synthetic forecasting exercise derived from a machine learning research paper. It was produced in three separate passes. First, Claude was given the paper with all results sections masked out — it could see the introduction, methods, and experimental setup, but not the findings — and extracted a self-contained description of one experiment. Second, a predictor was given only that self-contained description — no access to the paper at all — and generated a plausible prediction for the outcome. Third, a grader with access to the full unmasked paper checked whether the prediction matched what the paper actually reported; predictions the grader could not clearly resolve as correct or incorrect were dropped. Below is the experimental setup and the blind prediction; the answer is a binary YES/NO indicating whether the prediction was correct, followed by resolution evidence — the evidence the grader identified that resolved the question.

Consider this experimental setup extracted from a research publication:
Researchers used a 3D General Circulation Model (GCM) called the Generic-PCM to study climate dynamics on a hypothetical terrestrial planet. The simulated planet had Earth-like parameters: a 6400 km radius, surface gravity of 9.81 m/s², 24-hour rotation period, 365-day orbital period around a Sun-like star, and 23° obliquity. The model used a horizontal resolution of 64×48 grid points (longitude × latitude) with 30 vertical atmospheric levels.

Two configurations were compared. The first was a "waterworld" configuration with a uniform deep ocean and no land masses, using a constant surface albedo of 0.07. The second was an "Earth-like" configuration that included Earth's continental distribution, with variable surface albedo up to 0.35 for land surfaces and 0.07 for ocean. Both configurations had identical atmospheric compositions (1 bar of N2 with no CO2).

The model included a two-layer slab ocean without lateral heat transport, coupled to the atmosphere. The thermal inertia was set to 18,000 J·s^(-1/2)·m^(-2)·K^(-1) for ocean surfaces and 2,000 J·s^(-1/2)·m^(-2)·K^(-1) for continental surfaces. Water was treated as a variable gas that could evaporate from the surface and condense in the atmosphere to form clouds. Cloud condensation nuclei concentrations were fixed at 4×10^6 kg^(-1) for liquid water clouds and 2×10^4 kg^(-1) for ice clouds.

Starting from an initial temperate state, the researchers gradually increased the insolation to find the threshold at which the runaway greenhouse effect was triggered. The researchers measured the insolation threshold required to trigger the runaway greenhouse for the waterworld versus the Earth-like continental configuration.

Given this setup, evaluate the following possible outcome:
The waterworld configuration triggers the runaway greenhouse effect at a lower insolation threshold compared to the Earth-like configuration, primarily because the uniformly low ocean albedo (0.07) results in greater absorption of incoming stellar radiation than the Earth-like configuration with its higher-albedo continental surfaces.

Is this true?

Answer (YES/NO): NO